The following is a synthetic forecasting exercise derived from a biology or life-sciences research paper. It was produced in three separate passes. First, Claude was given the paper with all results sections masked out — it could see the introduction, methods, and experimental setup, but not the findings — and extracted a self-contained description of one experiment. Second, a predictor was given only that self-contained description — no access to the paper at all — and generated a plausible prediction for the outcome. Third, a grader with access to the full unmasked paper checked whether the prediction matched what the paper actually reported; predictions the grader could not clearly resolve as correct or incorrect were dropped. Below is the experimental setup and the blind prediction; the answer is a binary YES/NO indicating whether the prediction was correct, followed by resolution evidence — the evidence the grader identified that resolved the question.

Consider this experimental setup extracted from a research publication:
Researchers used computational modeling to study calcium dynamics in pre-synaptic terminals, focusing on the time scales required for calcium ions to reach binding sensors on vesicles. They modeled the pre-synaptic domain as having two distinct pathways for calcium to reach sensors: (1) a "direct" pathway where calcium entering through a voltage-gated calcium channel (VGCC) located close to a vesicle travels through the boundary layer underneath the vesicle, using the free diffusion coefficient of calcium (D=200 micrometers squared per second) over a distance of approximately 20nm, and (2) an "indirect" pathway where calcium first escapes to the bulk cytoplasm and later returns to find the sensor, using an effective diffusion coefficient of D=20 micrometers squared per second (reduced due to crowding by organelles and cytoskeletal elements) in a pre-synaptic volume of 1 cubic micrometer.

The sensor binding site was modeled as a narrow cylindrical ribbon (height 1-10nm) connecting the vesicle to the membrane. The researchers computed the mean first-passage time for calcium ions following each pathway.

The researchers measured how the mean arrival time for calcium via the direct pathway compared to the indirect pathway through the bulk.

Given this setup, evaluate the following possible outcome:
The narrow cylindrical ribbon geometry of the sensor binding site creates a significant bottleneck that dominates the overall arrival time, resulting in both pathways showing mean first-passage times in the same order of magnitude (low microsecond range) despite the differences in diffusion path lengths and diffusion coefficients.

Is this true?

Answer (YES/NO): NO